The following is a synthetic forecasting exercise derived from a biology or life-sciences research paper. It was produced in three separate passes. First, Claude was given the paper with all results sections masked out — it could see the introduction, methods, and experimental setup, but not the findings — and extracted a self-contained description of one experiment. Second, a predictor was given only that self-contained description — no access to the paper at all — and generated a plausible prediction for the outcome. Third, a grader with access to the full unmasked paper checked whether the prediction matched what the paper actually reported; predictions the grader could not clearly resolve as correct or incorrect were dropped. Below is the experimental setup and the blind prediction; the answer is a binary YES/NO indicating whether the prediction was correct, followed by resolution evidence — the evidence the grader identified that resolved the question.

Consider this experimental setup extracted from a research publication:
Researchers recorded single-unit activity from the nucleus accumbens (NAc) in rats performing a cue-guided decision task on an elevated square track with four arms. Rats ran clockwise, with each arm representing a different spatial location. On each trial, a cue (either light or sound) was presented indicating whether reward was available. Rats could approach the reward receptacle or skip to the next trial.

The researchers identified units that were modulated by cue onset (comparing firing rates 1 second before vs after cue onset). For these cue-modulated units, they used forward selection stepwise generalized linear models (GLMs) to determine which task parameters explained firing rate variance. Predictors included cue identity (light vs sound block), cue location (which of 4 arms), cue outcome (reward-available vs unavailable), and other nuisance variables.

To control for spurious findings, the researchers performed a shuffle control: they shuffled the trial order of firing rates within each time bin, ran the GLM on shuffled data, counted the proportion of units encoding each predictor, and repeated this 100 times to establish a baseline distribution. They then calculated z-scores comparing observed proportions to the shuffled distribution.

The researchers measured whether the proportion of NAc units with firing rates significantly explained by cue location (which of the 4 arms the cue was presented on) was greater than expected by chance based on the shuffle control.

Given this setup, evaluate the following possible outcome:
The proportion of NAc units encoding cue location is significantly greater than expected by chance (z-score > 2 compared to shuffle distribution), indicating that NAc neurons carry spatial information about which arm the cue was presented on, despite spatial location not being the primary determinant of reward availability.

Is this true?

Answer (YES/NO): YES